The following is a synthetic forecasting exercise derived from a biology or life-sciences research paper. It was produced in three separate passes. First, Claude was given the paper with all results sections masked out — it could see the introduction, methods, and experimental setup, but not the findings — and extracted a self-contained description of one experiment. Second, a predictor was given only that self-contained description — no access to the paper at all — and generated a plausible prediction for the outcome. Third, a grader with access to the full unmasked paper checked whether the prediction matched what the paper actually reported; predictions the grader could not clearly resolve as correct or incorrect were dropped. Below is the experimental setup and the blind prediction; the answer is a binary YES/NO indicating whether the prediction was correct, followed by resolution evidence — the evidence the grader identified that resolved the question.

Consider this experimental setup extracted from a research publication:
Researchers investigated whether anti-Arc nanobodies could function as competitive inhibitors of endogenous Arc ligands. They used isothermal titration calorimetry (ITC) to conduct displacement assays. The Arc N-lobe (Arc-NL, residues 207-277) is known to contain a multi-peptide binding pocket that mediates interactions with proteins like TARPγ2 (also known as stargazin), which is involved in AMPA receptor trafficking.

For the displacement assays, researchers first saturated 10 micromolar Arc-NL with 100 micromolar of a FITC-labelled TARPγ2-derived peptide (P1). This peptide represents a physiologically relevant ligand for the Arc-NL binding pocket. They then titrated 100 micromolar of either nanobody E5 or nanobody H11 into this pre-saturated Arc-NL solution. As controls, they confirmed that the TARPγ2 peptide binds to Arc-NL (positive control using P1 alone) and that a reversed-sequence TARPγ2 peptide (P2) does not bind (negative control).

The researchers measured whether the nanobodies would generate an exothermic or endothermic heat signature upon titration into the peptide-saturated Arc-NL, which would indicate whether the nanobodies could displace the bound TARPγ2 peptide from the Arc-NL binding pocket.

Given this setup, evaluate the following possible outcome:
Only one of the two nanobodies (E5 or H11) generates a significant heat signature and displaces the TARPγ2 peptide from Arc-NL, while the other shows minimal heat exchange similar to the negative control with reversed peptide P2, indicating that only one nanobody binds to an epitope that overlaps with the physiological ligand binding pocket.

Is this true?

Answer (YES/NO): NO